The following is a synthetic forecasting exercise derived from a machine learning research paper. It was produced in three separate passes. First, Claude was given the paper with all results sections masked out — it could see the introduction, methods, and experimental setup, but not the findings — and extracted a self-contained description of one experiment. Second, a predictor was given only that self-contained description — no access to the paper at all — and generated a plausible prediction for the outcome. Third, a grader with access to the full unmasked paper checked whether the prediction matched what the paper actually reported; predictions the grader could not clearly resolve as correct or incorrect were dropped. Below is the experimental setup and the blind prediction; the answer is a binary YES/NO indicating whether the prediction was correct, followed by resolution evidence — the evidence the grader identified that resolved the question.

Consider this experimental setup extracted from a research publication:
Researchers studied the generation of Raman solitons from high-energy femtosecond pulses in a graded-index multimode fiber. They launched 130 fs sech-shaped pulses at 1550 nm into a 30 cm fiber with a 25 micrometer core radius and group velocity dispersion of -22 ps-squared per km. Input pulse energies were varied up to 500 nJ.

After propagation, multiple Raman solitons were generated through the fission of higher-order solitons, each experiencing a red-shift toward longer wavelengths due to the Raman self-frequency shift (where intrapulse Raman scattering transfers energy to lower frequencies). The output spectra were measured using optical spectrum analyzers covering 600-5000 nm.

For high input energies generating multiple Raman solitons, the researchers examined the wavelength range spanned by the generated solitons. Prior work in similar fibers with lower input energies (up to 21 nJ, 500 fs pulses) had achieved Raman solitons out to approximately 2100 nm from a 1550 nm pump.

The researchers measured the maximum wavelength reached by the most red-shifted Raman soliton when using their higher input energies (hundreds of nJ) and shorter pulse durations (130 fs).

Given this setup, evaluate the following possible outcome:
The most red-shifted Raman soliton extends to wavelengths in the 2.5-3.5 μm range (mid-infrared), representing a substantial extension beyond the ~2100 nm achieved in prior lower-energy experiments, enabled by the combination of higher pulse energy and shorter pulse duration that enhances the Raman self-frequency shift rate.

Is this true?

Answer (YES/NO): NO